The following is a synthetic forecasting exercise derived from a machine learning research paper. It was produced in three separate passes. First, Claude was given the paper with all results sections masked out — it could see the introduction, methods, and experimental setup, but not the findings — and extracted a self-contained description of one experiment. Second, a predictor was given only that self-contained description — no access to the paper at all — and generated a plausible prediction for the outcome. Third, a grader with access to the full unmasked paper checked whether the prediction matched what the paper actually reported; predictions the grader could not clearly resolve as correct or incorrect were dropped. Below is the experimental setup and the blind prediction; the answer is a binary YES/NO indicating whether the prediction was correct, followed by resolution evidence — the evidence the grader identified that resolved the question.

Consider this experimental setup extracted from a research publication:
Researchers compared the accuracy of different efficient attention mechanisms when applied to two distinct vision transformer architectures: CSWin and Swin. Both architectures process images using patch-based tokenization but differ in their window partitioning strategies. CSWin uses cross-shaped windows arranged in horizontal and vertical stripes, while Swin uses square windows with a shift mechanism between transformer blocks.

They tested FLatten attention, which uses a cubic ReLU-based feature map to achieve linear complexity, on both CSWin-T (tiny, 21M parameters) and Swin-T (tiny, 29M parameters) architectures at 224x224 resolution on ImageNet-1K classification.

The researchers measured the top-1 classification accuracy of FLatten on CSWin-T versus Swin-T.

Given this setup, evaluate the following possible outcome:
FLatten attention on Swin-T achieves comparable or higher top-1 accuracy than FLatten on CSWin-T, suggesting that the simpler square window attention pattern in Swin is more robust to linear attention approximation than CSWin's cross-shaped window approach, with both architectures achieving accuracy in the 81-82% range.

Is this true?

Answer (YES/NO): NO